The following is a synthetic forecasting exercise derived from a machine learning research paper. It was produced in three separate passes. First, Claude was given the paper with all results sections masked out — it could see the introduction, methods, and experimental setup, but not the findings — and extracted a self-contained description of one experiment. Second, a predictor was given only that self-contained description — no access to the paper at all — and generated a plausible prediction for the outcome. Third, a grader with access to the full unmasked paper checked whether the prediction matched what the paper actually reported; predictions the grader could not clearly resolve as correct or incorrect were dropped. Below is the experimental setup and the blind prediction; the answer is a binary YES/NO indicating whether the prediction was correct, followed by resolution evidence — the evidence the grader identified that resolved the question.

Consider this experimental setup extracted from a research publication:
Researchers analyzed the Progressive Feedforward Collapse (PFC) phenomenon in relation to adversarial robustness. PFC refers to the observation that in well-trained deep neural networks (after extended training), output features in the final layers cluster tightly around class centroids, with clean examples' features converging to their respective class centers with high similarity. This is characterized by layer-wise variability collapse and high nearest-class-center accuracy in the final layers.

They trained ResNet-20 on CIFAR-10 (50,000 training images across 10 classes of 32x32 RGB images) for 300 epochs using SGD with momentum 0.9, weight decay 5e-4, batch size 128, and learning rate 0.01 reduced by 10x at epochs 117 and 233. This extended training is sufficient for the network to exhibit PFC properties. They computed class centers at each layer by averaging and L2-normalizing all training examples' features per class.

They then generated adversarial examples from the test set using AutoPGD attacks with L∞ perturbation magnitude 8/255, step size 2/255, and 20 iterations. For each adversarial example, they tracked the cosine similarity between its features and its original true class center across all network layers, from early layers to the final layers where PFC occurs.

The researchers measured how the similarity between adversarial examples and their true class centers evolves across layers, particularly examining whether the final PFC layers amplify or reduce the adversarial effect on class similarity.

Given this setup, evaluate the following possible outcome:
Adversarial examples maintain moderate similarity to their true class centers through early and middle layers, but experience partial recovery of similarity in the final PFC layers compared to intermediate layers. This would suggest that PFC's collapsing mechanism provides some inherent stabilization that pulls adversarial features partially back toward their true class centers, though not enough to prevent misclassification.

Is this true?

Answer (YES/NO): NO